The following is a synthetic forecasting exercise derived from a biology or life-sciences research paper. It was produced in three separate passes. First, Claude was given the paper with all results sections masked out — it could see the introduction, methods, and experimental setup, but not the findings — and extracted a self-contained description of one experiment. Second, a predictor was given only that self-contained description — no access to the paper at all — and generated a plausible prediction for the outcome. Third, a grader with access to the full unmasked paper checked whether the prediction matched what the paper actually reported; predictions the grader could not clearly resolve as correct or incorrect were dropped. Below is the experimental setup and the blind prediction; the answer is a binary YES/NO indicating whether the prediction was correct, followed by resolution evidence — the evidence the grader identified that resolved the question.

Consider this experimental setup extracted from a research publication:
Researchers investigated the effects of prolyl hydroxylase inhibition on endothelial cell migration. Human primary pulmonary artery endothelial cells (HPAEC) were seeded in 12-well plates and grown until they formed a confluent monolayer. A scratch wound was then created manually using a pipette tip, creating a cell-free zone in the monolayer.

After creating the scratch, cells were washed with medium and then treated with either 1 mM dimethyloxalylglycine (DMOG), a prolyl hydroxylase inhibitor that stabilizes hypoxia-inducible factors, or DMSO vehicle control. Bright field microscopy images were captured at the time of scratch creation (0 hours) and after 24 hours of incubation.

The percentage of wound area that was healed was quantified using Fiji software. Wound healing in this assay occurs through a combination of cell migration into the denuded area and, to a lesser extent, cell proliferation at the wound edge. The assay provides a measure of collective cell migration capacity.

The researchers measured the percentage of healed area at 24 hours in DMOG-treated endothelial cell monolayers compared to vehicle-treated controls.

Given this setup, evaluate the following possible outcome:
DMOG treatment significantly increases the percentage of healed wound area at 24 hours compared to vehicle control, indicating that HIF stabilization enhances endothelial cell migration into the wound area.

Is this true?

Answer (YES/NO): NO